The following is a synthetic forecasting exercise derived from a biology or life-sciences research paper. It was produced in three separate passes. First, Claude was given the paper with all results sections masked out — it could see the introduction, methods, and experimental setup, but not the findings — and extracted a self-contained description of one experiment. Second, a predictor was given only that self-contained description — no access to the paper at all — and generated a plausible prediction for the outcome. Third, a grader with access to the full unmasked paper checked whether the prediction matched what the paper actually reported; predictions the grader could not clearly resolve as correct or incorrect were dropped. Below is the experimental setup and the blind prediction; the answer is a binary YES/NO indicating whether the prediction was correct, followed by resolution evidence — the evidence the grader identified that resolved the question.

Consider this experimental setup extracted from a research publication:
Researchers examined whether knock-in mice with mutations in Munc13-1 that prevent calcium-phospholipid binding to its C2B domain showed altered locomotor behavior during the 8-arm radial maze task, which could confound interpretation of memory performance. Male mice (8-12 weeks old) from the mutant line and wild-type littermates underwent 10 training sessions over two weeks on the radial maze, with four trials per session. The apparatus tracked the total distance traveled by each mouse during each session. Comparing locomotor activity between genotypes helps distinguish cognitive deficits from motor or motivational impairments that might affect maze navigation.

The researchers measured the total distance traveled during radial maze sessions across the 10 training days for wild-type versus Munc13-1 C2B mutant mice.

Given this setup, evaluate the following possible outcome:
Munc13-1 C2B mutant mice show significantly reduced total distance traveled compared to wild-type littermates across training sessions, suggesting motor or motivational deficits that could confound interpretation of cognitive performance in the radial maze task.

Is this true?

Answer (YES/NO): NO